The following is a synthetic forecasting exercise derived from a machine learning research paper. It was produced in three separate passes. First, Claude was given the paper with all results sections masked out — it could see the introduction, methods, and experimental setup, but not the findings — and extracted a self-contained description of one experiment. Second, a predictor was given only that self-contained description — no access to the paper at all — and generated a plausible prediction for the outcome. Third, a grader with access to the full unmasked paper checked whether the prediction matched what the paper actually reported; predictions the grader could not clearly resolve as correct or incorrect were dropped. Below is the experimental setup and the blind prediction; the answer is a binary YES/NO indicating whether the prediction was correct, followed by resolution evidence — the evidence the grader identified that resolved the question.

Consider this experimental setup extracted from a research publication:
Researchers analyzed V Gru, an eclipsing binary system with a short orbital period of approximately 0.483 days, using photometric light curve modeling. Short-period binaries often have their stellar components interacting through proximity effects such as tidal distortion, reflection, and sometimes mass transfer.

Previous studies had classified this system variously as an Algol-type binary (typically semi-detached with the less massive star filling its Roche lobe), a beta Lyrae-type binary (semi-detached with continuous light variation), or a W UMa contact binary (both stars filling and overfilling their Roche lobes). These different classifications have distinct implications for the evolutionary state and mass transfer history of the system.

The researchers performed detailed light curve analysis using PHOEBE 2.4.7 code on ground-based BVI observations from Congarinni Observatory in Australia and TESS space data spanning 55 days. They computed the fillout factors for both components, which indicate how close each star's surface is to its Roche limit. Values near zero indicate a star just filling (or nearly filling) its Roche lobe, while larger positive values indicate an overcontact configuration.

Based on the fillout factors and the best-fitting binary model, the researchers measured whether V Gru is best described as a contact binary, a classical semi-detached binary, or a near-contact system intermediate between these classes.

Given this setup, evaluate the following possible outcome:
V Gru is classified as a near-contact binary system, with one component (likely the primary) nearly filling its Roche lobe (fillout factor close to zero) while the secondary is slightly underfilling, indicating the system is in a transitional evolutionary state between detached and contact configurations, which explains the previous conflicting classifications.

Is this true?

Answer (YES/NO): NO